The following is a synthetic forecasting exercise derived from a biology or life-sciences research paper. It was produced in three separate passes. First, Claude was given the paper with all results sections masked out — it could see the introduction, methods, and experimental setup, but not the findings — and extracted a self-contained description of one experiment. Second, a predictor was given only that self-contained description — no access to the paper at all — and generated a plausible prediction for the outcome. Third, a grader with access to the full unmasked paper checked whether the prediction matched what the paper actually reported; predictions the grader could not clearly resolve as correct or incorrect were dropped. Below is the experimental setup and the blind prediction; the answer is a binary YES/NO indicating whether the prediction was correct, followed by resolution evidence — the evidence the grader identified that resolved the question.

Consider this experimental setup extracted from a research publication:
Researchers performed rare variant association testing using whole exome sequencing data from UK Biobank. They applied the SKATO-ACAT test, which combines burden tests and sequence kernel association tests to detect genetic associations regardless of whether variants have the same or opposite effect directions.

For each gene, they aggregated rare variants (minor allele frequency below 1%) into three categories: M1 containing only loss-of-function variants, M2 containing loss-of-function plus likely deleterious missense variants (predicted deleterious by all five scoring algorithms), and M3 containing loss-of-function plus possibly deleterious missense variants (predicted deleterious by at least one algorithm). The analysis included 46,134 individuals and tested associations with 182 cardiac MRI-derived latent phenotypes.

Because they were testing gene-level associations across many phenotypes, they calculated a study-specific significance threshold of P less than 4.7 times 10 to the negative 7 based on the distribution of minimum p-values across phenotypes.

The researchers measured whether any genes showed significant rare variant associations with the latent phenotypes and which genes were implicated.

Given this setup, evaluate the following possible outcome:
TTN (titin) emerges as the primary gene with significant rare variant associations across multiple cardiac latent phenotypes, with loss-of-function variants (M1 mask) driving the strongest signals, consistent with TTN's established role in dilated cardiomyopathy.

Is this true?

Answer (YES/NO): NO